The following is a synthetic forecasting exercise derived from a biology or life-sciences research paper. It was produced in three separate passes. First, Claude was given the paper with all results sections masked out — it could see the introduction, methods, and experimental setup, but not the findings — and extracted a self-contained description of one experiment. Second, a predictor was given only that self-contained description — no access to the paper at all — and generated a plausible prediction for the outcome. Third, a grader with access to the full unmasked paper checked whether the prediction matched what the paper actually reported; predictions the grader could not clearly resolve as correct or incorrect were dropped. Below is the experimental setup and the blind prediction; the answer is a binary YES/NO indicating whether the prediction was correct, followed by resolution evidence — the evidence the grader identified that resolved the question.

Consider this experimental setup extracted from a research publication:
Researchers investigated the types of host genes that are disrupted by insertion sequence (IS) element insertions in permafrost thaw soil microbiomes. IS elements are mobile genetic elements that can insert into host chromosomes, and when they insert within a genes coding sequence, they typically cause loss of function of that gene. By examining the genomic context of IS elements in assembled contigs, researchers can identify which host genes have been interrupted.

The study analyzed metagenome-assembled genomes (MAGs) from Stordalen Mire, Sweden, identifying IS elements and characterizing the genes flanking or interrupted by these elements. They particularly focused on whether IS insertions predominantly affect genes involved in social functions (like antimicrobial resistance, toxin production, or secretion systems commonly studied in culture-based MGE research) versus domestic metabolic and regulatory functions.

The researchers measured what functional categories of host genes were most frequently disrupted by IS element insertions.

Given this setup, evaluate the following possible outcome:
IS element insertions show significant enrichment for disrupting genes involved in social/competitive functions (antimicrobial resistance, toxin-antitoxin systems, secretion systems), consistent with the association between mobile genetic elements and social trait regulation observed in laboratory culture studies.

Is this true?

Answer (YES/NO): NO